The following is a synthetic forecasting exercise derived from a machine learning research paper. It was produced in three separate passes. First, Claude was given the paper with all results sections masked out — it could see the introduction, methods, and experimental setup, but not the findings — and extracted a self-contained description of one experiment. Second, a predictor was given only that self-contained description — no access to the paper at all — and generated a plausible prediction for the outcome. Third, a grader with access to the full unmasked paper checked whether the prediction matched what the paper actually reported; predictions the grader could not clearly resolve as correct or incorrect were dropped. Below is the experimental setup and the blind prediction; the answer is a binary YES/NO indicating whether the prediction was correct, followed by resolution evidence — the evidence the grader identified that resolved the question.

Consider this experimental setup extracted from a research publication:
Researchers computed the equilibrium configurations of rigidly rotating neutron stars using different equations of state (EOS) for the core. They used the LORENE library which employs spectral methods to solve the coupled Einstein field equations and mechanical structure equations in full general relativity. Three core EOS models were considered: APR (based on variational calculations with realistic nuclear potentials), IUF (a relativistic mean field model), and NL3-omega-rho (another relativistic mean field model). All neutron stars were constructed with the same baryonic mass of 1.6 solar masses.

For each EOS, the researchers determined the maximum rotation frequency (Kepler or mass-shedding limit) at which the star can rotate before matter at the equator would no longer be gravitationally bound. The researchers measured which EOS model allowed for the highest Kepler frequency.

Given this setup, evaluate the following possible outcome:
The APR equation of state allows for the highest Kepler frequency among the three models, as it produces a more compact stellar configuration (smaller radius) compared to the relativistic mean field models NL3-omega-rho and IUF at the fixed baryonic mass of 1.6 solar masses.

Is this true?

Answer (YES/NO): YES